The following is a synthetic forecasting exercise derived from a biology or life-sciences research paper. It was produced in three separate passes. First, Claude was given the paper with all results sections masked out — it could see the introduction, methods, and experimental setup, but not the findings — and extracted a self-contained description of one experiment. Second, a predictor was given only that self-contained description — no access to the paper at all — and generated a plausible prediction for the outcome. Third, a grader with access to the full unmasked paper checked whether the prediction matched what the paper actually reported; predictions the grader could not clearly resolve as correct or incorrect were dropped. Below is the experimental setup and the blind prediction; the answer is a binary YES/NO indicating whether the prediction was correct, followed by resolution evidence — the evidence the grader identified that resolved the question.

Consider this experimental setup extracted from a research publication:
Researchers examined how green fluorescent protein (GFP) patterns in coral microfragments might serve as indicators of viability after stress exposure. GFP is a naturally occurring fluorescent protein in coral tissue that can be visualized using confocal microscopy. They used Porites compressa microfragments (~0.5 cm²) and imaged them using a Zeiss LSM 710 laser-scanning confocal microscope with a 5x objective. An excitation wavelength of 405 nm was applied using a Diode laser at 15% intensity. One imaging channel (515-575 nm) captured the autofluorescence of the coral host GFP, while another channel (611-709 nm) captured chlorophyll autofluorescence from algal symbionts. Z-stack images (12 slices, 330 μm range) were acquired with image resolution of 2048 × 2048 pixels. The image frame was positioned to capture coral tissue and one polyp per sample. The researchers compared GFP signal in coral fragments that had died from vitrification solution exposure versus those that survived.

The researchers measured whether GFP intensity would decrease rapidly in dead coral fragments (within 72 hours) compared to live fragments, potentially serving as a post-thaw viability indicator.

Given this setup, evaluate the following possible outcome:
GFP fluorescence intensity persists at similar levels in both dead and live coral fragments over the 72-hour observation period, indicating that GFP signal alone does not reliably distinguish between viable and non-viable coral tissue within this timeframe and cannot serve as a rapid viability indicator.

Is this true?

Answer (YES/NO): YES